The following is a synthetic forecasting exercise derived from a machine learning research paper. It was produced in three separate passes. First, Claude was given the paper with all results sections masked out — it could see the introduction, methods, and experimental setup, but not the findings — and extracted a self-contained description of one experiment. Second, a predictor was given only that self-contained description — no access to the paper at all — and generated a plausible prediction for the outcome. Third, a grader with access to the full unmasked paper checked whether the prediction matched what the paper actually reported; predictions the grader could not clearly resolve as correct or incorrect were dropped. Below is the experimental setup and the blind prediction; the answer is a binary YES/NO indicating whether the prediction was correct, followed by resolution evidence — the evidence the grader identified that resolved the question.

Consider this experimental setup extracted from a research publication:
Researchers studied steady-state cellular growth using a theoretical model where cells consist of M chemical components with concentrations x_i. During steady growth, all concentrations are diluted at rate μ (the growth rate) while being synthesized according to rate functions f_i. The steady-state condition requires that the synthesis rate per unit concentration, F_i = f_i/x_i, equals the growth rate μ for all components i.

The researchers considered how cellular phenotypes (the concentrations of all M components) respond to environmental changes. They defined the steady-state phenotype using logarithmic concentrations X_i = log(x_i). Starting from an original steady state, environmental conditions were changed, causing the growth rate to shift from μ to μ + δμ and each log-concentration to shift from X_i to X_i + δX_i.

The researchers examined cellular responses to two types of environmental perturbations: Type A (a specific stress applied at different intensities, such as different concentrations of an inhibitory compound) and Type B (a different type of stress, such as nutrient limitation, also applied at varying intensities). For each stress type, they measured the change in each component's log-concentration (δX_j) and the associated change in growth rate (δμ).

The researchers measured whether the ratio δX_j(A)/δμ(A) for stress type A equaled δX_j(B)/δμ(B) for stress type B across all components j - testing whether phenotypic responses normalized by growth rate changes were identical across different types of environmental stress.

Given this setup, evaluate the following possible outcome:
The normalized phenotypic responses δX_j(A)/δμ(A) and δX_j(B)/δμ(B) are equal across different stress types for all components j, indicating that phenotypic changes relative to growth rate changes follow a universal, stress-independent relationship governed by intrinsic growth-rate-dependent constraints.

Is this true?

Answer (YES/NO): NO